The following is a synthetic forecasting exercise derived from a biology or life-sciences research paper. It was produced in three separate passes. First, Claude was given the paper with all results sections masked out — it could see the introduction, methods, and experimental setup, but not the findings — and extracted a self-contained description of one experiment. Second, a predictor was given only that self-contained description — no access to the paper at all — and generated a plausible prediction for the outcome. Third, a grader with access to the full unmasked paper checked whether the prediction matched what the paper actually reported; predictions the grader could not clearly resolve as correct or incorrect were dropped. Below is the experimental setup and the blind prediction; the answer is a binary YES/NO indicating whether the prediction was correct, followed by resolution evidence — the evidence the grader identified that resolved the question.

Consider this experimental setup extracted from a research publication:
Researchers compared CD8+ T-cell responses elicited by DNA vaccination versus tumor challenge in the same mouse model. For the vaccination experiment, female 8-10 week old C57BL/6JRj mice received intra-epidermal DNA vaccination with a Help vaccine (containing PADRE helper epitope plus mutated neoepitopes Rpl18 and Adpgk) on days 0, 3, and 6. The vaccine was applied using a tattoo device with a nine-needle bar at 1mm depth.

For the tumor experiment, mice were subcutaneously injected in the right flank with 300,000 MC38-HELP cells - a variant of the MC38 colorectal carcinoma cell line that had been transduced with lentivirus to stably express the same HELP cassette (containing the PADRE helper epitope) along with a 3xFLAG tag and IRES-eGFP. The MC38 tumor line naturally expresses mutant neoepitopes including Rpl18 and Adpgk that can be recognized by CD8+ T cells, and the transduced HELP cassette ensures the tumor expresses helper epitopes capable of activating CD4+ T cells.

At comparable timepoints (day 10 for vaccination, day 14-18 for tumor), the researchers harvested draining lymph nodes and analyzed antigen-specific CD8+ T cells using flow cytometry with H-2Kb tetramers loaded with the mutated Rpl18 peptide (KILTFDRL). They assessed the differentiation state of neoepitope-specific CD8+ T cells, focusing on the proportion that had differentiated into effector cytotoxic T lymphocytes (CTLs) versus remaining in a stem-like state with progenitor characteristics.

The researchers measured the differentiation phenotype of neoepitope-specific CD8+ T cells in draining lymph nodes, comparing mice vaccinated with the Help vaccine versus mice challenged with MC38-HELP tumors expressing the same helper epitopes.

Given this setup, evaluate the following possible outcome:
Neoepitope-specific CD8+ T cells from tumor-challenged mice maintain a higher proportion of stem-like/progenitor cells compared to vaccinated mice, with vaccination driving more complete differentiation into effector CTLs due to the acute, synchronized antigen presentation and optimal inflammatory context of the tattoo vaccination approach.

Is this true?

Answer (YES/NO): YES